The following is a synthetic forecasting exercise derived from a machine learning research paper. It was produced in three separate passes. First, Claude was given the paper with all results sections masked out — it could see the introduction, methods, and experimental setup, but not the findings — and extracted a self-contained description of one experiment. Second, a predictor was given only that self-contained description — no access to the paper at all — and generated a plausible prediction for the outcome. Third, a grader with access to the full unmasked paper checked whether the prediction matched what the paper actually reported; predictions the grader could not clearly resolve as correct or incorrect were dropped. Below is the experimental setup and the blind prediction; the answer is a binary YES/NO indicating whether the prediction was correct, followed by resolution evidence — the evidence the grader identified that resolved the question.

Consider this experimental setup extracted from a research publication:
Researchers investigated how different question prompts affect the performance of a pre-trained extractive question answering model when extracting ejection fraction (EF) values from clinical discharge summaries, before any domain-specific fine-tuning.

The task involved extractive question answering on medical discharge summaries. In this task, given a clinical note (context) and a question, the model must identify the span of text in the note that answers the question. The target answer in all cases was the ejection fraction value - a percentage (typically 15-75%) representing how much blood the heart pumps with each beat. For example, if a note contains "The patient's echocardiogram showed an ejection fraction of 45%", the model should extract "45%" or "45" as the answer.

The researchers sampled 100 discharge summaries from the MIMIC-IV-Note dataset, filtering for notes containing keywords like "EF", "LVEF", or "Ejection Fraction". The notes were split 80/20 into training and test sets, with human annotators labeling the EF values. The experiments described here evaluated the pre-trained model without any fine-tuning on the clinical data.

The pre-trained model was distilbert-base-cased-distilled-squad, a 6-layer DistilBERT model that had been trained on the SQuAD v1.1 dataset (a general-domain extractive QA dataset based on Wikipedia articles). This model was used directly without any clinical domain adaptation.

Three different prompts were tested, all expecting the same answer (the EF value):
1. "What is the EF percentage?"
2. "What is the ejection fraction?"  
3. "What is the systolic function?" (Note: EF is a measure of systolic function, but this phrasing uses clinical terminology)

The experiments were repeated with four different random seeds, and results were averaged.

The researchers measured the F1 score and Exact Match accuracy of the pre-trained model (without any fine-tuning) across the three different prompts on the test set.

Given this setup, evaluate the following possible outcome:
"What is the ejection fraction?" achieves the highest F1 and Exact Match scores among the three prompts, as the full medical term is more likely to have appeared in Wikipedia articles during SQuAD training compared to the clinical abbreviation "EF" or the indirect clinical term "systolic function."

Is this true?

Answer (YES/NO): NO